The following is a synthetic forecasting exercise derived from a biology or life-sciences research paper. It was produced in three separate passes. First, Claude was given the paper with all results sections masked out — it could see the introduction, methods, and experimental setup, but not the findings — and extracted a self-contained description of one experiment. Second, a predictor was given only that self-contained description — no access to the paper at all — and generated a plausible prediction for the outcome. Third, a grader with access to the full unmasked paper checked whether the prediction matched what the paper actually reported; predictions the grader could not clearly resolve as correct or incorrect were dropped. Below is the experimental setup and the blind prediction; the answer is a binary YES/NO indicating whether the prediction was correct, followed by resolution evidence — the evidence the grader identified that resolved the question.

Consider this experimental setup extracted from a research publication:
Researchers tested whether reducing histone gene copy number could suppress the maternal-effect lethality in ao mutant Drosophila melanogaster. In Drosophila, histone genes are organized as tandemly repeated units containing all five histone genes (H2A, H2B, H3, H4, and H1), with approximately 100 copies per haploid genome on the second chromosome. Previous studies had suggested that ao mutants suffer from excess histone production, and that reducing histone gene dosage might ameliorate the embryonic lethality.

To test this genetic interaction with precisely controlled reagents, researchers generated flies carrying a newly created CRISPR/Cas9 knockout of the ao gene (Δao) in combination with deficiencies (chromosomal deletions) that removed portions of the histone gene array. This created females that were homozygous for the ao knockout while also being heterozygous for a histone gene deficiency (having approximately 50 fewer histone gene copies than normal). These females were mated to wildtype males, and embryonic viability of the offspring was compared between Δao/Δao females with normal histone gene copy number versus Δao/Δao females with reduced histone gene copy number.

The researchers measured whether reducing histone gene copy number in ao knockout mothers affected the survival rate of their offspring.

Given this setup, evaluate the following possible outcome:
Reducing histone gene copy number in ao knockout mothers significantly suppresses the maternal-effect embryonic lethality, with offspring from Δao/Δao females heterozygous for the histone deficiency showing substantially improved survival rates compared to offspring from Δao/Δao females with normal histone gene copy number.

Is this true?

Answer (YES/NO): YES